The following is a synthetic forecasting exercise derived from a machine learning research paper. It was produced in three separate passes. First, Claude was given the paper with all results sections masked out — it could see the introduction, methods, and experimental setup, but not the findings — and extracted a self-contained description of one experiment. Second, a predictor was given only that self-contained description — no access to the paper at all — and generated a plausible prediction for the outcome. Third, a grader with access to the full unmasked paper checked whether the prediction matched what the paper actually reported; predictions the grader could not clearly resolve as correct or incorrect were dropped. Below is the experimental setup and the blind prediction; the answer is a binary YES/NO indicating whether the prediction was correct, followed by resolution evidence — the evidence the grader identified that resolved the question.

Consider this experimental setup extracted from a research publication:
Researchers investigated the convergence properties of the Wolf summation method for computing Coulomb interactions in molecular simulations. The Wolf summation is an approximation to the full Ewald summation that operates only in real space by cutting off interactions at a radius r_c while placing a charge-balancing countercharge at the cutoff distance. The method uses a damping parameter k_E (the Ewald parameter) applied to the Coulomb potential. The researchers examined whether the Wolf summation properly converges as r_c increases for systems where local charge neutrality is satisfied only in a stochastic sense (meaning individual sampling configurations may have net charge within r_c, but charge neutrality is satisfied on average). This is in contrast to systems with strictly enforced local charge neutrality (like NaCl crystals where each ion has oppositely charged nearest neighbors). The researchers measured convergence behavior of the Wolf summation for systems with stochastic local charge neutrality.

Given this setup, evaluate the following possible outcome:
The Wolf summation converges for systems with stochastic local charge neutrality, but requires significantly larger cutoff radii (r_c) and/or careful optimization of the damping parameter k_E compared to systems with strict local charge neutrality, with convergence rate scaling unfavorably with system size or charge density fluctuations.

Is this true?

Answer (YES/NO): NO